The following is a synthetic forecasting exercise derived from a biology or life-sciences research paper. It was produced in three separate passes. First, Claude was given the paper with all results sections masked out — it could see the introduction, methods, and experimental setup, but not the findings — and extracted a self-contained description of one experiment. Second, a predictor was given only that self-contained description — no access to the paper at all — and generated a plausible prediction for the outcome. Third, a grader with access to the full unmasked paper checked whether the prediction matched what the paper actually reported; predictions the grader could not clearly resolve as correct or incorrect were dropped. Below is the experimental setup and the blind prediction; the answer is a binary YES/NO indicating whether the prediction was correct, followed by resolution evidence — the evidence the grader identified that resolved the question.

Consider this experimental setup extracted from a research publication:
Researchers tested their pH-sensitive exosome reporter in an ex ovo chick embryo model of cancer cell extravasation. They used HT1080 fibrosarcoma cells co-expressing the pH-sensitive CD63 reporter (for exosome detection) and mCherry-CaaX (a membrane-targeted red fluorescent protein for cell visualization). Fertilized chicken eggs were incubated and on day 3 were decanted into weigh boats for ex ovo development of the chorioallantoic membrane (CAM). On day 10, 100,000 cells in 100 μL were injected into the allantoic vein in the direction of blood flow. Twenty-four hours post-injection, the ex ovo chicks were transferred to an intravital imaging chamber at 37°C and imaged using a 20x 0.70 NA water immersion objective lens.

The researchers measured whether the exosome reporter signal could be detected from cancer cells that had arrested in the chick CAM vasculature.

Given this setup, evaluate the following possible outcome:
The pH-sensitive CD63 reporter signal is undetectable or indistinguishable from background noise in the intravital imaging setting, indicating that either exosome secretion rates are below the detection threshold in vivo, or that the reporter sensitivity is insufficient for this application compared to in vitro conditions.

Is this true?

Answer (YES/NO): NO